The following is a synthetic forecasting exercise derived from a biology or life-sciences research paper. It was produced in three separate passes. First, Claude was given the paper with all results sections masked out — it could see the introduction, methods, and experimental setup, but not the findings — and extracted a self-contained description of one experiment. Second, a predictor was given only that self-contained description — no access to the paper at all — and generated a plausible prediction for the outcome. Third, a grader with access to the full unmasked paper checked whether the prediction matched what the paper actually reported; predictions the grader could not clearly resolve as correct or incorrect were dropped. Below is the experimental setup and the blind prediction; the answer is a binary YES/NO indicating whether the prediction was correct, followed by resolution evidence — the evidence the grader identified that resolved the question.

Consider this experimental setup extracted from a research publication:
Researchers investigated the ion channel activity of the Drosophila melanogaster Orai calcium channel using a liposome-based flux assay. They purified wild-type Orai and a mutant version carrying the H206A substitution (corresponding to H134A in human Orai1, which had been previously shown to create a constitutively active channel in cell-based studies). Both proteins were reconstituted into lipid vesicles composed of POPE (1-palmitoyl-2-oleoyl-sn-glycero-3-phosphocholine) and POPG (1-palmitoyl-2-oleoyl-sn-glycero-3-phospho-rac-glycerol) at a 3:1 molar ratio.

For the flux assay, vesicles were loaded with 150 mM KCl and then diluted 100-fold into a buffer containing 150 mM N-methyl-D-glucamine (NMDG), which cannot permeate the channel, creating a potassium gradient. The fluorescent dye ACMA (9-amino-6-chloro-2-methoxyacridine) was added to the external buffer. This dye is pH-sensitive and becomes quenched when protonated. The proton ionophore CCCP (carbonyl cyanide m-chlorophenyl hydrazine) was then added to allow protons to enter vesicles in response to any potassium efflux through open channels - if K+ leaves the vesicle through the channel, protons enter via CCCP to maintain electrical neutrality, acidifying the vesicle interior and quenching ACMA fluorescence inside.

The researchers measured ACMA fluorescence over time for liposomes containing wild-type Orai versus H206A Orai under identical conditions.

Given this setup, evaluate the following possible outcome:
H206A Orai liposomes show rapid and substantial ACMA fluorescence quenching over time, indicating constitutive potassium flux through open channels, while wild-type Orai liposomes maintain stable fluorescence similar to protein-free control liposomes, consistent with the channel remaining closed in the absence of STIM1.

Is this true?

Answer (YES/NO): YES